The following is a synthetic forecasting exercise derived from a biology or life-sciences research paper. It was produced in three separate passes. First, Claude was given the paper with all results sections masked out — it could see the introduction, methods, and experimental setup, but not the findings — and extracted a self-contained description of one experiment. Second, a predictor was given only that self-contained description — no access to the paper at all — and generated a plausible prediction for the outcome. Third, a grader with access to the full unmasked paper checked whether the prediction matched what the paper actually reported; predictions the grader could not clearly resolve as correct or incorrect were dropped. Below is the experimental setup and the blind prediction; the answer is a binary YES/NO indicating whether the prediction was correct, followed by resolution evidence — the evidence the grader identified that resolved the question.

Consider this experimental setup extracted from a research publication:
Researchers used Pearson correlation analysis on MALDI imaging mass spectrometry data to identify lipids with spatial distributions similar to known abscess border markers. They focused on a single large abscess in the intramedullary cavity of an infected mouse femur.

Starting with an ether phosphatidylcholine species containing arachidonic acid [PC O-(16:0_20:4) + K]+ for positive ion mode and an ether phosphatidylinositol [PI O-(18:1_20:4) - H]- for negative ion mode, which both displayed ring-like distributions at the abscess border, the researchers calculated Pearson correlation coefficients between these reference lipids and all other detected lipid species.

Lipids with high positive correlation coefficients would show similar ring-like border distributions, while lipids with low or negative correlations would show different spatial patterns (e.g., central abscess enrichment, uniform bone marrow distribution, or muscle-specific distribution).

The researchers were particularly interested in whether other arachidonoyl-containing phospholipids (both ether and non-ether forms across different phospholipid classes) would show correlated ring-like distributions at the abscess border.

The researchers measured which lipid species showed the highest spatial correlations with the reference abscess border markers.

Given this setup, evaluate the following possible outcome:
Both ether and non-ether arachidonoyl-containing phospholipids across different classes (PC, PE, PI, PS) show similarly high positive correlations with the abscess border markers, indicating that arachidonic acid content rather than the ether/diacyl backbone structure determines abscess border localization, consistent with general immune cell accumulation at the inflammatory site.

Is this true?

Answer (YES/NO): NO